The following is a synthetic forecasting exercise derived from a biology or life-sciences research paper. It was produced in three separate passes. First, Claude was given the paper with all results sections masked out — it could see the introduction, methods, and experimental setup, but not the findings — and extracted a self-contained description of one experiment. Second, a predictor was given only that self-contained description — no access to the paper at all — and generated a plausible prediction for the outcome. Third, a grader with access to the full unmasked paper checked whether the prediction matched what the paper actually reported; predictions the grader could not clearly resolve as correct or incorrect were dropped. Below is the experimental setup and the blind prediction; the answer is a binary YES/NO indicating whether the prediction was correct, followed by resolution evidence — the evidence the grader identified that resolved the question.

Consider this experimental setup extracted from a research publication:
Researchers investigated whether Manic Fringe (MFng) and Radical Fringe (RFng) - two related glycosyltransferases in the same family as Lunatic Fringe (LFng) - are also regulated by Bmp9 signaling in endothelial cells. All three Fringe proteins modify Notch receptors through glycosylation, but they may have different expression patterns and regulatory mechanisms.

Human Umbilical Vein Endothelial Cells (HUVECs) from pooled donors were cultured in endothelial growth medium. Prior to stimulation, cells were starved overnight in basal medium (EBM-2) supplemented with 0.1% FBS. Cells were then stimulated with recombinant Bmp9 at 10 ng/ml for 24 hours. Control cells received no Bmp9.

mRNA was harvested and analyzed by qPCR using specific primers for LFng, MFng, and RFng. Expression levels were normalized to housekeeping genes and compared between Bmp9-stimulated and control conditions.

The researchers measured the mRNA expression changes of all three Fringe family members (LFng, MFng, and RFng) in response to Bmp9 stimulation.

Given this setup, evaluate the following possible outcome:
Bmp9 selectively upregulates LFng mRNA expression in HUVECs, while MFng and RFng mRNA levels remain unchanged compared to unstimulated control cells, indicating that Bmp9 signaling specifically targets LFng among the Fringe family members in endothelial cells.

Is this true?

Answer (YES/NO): YES